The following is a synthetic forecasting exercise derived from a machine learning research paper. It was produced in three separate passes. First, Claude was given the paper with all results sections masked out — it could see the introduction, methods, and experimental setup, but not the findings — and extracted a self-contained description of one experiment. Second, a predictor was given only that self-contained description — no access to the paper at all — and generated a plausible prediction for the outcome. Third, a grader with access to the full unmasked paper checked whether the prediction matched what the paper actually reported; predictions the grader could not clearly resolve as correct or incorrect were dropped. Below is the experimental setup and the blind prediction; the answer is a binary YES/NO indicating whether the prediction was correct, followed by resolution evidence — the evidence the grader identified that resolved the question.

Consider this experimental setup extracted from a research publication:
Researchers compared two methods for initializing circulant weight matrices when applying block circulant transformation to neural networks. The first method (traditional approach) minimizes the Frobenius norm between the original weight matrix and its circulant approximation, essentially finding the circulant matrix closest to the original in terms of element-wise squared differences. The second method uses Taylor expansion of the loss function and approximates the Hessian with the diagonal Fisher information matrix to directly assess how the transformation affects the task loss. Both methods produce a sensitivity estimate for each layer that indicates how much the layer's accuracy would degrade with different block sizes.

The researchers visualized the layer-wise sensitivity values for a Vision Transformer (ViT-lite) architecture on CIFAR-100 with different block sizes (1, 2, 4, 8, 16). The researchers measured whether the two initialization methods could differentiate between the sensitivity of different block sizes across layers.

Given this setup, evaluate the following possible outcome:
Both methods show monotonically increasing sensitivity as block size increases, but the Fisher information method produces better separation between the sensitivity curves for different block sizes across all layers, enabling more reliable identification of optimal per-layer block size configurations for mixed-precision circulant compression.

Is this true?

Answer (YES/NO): NO